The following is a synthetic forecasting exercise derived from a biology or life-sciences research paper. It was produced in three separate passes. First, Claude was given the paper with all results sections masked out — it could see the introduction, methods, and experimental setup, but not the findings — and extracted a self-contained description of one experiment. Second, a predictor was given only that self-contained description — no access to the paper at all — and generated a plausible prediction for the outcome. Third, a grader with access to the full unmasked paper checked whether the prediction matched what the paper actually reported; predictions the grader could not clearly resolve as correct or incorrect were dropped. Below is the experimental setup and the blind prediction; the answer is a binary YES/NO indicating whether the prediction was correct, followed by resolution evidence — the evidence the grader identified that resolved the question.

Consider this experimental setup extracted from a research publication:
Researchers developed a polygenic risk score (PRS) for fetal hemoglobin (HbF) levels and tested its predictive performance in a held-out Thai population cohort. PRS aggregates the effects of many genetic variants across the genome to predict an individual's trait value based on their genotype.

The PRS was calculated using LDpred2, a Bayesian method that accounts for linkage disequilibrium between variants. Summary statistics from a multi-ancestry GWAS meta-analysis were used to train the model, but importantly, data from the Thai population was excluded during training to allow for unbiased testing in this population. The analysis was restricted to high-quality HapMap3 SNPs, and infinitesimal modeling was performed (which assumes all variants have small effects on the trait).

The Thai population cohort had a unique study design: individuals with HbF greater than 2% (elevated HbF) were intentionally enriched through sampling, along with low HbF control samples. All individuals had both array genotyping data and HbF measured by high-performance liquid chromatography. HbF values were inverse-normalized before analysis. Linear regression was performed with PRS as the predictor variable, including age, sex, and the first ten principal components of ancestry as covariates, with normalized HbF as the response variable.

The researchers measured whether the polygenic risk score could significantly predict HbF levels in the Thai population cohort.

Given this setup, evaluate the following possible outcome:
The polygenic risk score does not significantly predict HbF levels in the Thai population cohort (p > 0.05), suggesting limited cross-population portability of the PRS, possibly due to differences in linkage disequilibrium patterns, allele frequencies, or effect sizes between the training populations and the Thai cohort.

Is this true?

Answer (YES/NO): NO